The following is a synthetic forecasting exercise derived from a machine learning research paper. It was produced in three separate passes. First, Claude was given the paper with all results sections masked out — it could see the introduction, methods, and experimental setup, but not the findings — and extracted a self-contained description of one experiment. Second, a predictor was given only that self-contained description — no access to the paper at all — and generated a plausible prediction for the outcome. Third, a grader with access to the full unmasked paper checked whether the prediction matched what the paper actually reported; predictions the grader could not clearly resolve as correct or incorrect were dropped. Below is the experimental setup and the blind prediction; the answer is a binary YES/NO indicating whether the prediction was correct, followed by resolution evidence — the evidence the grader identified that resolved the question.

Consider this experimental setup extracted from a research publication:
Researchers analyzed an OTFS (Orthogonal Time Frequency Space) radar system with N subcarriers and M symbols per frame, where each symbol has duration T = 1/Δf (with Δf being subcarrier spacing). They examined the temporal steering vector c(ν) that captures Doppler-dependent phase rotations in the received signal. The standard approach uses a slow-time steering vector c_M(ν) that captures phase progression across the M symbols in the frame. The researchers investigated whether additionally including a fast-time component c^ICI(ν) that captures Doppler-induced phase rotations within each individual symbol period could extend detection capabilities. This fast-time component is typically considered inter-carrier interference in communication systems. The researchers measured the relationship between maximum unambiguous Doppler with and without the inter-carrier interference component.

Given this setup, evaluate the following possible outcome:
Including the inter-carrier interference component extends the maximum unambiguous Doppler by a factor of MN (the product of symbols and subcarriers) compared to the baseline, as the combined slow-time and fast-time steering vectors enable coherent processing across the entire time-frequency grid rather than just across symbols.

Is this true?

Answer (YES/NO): NO